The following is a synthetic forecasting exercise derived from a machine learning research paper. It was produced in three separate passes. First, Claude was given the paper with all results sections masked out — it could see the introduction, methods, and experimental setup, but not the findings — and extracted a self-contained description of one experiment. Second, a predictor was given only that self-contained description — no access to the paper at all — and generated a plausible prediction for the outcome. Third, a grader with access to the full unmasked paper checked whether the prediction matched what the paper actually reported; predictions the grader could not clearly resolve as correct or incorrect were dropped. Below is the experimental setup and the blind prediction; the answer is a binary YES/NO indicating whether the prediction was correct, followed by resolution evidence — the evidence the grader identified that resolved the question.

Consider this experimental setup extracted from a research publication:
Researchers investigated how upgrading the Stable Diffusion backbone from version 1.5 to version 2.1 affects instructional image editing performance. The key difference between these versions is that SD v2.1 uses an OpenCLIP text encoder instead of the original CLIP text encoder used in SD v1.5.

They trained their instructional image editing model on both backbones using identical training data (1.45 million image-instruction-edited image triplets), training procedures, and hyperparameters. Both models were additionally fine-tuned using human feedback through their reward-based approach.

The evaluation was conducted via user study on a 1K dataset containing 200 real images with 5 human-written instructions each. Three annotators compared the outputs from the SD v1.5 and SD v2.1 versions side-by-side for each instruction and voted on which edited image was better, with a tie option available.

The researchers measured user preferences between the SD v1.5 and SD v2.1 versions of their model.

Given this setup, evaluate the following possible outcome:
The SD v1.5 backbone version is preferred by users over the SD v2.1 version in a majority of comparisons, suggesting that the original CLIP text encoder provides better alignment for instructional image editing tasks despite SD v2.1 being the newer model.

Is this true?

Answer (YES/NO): NO